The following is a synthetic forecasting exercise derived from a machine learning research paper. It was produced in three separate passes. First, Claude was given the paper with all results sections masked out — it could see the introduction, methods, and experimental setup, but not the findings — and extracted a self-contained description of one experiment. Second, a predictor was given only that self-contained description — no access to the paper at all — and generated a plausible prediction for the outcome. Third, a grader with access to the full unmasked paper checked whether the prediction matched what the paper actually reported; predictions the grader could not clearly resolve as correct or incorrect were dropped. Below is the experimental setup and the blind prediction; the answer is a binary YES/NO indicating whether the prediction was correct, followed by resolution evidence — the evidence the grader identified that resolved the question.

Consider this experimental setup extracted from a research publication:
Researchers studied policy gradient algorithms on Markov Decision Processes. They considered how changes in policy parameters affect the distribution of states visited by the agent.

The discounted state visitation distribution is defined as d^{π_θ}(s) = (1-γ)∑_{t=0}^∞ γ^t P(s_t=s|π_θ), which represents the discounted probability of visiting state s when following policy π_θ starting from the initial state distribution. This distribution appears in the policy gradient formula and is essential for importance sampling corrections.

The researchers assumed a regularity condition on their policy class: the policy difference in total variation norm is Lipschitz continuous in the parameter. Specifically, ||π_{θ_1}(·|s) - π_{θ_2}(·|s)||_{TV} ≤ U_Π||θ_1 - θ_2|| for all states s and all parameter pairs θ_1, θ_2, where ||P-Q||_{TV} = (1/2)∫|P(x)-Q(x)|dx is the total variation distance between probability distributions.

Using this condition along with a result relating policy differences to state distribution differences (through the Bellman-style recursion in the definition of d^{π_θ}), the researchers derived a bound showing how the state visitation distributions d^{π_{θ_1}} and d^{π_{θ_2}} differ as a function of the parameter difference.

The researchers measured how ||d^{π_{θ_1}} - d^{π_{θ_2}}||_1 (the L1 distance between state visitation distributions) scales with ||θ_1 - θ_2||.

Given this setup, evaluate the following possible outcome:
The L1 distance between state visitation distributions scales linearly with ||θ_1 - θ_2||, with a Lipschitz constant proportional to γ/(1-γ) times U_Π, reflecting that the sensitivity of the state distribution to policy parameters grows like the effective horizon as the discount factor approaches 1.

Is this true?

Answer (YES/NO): YES